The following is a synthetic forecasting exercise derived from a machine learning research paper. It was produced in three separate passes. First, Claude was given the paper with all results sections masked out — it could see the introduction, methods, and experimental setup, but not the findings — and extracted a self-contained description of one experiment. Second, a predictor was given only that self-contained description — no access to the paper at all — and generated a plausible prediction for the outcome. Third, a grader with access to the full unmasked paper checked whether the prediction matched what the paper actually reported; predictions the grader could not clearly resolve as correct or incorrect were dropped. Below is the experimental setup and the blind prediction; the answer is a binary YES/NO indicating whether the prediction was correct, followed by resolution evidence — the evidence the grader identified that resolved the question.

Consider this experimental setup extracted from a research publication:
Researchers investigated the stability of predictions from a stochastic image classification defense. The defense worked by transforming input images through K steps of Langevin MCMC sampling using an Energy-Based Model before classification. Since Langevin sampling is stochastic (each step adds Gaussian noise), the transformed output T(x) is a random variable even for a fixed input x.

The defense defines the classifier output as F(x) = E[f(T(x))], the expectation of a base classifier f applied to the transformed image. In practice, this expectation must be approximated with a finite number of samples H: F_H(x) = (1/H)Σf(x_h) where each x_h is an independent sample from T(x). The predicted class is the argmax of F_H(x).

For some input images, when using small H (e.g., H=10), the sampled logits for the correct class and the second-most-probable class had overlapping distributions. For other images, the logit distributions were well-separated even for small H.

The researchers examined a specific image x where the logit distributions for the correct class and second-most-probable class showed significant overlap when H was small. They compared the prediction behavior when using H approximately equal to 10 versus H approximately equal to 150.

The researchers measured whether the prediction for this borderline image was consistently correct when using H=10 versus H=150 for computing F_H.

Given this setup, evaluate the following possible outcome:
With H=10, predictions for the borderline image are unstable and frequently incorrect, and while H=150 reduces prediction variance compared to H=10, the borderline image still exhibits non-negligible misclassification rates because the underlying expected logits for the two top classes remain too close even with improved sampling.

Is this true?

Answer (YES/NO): NO